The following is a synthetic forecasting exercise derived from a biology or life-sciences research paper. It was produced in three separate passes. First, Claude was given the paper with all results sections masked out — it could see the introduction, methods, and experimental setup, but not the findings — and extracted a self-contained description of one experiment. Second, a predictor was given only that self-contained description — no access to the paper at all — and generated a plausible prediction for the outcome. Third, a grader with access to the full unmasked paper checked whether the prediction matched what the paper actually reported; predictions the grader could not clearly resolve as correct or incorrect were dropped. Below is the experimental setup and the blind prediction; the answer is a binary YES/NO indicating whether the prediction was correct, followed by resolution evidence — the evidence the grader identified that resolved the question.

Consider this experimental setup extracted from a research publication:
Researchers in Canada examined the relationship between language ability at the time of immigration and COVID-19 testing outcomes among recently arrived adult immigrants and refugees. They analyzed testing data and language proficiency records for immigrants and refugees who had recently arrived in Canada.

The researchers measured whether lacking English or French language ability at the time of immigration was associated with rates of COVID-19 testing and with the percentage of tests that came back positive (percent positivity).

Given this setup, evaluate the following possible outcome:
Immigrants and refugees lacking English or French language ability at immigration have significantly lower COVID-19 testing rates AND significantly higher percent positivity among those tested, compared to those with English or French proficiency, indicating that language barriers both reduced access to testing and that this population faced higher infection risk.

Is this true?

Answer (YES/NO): YES